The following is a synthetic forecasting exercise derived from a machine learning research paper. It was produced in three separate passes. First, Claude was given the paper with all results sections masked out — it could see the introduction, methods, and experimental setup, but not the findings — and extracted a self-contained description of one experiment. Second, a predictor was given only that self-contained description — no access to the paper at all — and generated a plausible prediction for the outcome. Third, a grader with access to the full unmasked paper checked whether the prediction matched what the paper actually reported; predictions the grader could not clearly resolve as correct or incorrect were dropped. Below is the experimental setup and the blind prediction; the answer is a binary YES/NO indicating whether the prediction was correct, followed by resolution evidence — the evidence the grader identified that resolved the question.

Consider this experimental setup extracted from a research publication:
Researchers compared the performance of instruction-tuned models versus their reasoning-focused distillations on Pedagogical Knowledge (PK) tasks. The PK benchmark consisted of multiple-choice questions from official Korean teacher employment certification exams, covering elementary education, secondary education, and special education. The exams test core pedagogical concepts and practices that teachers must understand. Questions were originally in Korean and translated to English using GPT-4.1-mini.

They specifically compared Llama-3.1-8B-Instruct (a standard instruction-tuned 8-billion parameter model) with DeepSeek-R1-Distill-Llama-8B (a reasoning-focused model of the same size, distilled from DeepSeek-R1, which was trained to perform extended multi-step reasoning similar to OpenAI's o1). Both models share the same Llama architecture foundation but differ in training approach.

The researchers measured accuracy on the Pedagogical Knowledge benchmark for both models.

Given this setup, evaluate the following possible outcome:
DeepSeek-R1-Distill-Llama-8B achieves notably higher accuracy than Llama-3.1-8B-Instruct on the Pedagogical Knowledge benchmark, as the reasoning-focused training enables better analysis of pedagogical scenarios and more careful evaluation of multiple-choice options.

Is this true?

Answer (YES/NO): NO